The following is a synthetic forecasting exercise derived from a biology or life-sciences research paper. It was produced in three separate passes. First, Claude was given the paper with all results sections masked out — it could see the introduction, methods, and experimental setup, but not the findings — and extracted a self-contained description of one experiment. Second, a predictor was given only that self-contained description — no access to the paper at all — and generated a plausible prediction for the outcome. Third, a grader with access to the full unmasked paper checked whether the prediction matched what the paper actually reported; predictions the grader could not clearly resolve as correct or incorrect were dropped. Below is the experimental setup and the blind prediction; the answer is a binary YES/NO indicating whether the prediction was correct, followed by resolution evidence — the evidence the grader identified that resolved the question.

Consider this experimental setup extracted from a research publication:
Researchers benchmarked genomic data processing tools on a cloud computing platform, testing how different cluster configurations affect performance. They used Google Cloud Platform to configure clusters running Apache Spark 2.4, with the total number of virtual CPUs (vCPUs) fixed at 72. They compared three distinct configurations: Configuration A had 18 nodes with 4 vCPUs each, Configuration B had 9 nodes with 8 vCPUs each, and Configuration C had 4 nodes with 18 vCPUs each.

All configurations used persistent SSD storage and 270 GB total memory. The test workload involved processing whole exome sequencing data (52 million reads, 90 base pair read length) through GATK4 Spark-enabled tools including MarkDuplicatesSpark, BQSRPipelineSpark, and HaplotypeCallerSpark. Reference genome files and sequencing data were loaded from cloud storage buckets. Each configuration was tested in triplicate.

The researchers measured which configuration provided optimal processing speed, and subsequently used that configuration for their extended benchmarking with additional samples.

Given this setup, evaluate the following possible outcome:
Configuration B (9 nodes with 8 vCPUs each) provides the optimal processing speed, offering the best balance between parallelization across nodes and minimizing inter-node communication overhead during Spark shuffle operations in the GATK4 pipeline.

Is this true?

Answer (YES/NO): NO